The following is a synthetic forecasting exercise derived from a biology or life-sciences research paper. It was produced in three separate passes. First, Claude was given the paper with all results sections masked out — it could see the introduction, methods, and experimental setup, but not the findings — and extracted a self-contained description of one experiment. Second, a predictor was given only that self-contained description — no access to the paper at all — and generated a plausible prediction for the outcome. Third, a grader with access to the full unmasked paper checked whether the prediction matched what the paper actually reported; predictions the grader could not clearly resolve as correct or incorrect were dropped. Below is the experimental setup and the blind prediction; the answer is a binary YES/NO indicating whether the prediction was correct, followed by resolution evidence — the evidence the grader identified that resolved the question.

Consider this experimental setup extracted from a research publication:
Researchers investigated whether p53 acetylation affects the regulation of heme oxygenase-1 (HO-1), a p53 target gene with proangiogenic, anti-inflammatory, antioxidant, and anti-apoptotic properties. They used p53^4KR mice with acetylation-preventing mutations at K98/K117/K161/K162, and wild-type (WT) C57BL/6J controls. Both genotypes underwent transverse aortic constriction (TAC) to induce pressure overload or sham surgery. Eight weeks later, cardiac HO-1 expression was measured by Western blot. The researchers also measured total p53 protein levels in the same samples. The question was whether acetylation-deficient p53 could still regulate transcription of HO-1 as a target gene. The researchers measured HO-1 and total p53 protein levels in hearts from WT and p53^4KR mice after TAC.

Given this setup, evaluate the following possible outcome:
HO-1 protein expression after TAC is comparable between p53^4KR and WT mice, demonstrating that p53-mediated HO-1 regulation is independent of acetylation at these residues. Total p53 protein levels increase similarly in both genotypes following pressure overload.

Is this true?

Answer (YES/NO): NO